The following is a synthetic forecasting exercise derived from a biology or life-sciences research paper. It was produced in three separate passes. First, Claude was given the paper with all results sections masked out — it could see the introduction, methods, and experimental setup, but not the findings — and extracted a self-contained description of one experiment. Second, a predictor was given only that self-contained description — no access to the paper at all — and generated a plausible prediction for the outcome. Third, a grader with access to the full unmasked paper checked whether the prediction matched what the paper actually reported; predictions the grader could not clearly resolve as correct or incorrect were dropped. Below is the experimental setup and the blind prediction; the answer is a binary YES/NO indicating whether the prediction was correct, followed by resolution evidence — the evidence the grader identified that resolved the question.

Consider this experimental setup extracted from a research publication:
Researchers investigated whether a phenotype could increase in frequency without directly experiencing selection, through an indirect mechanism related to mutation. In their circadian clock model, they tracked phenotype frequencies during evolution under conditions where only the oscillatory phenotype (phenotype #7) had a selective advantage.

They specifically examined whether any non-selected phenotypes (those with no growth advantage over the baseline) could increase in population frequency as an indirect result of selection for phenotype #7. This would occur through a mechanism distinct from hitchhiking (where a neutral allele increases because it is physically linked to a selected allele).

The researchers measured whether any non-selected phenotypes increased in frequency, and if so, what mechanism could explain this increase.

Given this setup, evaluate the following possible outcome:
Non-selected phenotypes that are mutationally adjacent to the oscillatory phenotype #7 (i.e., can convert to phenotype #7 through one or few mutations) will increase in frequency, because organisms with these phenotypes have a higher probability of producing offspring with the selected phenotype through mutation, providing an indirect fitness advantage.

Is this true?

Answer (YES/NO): YES